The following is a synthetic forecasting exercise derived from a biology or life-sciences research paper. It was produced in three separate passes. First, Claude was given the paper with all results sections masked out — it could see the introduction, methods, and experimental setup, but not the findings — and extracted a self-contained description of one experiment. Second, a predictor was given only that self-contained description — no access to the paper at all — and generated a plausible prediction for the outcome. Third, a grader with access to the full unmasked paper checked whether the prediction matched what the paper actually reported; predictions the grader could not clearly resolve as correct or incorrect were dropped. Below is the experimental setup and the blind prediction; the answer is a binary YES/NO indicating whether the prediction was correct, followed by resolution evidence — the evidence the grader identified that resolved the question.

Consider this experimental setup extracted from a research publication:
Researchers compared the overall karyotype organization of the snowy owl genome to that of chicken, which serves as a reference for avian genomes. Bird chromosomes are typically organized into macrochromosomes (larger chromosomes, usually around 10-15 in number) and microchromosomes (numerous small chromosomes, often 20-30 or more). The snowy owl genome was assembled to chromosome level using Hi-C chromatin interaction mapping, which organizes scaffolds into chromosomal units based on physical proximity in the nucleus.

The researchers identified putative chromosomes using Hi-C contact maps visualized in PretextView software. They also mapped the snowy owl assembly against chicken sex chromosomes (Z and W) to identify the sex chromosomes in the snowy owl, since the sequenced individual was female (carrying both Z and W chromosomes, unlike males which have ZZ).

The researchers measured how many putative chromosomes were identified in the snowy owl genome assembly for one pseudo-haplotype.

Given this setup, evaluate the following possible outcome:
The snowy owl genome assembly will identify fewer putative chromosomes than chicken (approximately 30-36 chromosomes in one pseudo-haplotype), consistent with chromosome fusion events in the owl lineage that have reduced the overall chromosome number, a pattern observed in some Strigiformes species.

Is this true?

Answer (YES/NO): NO